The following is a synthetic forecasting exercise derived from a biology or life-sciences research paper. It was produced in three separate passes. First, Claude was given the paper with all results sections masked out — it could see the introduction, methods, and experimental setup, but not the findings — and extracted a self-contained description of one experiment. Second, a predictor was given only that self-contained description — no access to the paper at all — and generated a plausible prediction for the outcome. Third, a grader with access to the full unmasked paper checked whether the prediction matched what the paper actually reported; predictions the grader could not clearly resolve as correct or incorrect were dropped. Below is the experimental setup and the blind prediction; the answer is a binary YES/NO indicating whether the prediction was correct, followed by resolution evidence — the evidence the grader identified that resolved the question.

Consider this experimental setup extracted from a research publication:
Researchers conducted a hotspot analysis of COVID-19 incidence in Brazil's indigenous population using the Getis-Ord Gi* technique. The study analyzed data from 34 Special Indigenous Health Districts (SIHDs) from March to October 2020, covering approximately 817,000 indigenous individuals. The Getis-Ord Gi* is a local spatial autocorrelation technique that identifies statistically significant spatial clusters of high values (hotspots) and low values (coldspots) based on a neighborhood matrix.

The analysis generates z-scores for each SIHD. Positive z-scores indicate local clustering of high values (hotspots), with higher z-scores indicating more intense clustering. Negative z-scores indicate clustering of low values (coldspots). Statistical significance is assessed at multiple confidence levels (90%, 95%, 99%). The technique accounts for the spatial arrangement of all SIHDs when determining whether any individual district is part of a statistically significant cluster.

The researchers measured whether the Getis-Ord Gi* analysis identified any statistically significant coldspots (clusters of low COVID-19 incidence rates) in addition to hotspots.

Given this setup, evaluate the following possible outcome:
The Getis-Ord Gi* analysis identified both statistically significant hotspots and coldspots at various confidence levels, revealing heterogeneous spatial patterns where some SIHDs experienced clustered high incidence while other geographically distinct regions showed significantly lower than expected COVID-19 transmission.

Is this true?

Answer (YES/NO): YES